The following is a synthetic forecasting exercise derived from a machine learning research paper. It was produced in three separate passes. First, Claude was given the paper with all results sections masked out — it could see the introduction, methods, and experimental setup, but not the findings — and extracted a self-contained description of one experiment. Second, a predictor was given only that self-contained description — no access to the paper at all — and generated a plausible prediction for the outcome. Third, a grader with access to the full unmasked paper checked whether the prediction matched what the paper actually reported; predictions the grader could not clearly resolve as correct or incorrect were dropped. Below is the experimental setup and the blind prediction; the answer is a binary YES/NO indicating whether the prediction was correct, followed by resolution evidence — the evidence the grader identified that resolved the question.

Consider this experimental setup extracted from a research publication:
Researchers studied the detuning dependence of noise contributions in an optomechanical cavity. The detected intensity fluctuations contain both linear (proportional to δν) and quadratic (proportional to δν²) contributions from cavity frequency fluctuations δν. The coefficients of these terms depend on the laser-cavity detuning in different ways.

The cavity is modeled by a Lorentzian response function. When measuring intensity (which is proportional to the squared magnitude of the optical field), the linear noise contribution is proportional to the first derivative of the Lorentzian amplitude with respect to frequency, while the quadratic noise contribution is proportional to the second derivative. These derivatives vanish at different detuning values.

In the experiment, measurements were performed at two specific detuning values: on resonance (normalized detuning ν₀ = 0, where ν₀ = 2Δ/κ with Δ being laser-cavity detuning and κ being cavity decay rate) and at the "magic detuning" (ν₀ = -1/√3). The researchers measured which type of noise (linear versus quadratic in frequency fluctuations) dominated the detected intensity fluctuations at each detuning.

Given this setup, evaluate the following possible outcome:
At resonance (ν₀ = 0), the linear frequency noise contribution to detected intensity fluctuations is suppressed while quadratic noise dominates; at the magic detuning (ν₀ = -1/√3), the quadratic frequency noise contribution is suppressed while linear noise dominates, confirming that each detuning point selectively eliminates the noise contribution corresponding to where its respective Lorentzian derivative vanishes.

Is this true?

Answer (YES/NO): YES